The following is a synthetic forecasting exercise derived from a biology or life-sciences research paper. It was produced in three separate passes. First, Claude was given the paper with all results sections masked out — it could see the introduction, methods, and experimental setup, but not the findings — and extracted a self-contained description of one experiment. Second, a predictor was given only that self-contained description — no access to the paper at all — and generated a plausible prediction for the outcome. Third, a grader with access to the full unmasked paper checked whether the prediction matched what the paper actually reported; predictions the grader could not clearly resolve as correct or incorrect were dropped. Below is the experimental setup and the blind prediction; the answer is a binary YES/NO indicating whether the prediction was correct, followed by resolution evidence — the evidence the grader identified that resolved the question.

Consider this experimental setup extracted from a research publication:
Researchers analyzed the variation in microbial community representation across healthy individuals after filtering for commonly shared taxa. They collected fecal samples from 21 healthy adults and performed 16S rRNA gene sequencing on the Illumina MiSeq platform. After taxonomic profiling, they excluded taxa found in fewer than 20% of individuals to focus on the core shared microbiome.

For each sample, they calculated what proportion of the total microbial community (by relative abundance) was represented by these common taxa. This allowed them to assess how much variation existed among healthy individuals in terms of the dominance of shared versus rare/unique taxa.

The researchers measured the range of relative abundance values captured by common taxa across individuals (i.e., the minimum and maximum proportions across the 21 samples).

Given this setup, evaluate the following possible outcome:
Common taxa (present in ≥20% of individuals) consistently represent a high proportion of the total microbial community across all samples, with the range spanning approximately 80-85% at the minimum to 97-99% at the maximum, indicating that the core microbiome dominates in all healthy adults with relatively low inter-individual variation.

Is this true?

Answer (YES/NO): NO